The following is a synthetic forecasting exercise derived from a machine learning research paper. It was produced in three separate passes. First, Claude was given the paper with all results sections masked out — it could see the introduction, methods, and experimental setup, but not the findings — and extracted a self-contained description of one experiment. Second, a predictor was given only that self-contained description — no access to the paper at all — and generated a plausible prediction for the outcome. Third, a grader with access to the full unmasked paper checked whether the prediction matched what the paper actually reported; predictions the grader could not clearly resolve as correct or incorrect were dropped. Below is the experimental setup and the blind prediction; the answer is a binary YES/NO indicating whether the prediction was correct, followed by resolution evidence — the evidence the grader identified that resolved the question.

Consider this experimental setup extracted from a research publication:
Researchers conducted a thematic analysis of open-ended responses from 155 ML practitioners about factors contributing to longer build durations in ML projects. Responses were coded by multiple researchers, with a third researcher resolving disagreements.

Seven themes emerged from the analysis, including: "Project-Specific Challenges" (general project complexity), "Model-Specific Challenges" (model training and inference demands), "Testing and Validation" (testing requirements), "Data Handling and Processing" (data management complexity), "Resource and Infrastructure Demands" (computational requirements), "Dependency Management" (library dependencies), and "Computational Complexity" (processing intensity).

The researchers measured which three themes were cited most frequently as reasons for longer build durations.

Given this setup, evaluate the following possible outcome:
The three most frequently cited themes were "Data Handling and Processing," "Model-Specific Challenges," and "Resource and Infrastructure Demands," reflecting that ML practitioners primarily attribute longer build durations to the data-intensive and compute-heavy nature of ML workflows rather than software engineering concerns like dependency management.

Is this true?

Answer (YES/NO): NO